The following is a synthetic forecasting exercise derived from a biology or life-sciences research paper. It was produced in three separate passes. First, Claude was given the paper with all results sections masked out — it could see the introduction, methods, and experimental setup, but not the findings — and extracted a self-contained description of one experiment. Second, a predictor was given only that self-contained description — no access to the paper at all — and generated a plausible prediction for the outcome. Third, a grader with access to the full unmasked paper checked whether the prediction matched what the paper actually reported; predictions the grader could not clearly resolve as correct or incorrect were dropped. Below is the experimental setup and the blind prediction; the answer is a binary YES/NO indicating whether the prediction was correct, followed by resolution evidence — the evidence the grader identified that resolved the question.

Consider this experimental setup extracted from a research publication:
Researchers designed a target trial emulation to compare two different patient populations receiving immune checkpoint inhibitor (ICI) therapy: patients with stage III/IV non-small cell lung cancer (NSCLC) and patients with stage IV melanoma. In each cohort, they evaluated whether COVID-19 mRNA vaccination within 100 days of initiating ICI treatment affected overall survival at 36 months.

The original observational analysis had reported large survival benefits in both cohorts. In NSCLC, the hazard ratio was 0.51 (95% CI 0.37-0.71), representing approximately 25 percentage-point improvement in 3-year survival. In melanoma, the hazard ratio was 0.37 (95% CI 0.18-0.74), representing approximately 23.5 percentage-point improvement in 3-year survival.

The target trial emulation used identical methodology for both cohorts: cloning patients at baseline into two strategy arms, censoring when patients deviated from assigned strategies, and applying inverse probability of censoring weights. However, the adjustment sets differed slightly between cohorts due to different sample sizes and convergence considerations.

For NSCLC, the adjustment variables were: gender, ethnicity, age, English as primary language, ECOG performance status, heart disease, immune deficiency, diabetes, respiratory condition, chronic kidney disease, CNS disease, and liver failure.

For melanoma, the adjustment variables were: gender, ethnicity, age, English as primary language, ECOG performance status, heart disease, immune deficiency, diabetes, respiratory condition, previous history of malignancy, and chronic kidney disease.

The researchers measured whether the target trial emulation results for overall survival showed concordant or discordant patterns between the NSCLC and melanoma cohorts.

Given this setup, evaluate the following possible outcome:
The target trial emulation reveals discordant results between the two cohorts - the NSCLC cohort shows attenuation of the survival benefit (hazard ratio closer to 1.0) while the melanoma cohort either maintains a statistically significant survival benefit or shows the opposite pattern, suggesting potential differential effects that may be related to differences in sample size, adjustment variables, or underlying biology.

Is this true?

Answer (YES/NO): NO